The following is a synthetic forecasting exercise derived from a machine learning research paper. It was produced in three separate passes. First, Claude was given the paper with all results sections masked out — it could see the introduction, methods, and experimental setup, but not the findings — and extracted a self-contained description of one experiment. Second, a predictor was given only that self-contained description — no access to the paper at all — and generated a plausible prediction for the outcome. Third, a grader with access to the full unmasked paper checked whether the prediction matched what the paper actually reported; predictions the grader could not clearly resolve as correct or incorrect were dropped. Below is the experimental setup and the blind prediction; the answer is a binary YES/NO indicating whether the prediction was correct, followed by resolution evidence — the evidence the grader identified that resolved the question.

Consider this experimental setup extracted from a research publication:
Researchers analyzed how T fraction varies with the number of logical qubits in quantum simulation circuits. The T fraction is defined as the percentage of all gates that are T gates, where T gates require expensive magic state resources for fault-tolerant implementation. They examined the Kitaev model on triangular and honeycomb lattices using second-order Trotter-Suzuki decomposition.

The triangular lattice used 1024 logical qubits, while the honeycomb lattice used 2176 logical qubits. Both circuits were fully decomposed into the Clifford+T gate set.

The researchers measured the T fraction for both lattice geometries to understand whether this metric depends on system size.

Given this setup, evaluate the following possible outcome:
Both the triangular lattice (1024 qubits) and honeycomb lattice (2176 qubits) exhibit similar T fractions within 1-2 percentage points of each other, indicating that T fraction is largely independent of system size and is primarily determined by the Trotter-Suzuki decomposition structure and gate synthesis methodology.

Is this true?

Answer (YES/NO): YES